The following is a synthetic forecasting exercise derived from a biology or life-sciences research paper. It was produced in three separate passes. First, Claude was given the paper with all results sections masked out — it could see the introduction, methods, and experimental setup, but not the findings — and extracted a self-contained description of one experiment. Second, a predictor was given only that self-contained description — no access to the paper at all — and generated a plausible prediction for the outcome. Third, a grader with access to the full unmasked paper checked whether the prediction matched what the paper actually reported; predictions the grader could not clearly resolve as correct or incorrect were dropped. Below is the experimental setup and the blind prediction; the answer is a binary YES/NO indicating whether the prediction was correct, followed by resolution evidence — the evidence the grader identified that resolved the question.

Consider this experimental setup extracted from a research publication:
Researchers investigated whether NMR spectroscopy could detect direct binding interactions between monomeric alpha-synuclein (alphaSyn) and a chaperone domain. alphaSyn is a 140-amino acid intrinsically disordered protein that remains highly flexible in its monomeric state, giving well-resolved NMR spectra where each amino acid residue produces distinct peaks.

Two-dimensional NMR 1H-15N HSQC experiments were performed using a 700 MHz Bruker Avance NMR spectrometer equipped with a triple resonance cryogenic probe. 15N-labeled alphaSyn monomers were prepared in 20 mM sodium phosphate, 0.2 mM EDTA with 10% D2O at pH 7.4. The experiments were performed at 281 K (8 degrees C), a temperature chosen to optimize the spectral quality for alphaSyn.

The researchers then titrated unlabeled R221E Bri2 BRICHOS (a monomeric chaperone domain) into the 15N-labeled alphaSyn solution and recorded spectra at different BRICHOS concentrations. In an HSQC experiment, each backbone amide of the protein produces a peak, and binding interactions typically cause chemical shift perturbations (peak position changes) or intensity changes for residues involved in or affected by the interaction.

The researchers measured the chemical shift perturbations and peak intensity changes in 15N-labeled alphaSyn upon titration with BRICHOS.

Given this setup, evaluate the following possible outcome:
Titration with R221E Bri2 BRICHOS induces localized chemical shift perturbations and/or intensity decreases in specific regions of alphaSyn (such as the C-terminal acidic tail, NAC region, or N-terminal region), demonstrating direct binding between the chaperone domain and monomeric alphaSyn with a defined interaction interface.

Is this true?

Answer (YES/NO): NO